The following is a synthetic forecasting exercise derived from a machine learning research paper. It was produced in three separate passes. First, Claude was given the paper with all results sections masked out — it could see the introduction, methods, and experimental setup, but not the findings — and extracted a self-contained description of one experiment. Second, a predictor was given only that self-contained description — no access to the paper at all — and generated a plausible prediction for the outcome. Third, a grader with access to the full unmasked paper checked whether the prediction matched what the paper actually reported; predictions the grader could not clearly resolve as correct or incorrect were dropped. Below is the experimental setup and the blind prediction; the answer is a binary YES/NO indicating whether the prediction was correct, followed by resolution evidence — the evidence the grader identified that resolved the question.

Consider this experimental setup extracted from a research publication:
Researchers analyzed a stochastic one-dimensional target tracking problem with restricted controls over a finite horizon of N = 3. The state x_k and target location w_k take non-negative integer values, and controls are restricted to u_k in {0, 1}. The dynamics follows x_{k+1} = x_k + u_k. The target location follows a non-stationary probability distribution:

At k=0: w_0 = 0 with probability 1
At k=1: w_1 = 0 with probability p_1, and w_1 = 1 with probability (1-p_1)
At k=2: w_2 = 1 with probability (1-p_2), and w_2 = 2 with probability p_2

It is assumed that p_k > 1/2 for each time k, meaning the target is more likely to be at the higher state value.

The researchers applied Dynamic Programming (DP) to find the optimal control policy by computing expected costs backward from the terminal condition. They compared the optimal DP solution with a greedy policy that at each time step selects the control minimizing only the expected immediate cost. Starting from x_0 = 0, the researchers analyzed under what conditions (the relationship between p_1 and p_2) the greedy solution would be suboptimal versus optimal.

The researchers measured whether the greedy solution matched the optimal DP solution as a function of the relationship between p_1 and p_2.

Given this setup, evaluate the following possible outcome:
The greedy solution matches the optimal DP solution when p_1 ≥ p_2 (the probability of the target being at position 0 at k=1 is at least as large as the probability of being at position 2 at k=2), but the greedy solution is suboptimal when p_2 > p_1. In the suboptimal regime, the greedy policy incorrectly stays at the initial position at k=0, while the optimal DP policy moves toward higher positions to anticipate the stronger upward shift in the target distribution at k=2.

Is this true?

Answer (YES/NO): YES